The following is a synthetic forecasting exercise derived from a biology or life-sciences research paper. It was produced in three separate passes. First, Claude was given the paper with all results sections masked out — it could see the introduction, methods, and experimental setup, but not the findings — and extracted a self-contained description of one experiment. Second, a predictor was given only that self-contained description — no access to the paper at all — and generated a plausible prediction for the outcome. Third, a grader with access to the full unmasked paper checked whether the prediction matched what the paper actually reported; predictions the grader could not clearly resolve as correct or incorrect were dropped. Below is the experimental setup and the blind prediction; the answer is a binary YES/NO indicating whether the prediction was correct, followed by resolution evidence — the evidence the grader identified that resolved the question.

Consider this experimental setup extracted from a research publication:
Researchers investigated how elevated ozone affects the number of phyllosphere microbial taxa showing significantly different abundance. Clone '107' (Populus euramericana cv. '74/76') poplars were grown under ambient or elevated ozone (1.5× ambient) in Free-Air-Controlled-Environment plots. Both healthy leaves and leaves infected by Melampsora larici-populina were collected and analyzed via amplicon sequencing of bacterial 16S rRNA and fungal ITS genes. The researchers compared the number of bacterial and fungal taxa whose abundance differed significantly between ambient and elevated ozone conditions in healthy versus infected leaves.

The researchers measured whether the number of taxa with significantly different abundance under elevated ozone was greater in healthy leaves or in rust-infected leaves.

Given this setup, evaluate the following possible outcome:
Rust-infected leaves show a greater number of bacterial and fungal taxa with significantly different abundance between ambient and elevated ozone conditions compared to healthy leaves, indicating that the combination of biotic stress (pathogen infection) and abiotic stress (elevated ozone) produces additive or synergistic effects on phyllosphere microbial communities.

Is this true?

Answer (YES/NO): YES